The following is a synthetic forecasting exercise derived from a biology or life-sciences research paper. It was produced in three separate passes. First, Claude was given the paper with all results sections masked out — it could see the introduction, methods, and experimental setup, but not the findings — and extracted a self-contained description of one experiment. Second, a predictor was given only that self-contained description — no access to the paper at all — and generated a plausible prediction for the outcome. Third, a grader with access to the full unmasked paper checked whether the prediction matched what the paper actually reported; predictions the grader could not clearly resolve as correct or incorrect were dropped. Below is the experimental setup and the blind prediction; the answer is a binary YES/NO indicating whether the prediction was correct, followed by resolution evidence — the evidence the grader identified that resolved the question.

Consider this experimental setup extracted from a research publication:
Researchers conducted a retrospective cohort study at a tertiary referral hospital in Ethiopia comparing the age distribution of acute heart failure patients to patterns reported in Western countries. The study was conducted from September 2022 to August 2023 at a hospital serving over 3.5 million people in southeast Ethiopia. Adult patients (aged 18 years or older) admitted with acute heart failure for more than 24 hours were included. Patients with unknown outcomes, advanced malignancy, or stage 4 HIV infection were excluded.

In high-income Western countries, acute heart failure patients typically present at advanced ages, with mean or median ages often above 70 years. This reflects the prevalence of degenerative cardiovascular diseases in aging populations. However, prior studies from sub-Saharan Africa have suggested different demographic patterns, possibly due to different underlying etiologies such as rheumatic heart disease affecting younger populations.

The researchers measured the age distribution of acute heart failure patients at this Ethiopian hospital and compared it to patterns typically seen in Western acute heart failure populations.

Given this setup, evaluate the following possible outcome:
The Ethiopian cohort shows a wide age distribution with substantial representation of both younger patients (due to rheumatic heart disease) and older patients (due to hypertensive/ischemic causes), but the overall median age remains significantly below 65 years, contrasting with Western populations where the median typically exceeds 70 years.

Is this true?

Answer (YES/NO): NO